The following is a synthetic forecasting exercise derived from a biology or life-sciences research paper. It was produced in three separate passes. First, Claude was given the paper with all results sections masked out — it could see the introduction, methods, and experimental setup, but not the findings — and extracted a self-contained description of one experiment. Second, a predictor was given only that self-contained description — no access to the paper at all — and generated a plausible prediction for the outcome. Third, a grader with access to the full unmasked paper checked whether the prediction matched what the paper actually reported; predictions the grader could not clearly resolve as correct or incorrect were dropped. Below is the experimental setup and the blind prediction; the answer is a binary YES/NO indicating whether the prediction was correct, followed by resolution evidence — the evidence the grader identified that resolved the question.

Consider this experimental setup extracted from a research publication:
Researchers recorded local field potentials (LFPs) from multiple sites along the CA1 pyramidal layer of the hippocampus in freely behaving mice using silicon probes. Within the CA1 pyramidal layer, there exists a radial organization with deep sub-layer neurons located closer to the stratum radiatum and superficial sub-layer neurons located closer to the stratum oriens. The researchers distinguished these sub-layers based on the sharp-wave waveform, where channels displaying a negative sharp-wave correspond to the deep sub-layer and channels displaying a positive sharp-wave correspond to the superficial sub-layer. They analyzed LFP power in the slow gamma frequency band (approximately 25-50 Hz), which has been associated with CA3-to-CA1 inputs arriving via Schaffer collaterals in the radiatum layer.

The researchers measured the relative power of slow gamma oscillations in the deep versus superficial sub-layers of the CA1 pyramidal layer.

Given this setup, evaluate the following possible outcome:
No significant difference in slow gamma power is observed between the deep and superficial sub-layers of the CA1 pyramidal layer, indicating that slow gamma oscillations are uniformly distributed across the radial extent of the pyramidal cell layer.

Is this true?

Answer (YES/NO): NO